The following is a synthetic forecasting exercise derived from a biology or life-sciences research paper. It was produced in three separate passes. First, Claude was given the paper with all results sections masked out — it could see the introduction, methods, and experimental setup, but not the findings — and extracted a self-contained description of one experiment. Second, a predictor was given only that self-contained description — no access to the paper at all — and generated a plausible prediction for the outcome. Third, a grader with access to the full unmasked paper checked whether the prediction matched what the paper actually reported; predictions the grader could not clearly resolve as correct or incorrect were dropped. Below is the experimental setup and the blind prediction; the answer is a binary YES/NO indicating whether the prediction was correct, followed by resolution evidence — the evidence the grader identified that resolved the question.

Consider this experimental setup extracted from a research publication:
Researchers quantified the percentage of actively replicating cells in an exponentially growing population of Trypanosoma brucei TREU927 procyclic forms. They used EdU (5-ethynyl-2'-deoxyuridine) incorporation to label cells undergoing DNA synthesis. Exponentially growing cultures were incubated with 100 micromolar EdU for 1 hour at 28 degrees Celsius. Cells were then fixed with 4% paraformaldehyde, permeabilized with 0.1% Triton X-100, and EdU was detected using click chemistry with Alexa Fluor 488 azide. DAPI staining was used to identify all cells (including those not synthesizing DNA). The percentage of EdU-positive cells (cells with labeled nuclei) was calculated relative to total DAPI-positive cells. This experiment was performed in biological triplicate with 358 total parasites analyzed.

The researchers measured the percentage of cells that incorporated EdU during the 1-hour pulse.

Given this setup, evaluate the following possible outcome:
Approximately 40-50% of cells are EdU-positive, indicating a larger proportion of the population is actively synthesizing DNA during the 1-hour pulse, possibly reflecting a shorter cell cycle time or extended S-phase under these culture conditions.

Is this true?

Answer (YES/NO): NO